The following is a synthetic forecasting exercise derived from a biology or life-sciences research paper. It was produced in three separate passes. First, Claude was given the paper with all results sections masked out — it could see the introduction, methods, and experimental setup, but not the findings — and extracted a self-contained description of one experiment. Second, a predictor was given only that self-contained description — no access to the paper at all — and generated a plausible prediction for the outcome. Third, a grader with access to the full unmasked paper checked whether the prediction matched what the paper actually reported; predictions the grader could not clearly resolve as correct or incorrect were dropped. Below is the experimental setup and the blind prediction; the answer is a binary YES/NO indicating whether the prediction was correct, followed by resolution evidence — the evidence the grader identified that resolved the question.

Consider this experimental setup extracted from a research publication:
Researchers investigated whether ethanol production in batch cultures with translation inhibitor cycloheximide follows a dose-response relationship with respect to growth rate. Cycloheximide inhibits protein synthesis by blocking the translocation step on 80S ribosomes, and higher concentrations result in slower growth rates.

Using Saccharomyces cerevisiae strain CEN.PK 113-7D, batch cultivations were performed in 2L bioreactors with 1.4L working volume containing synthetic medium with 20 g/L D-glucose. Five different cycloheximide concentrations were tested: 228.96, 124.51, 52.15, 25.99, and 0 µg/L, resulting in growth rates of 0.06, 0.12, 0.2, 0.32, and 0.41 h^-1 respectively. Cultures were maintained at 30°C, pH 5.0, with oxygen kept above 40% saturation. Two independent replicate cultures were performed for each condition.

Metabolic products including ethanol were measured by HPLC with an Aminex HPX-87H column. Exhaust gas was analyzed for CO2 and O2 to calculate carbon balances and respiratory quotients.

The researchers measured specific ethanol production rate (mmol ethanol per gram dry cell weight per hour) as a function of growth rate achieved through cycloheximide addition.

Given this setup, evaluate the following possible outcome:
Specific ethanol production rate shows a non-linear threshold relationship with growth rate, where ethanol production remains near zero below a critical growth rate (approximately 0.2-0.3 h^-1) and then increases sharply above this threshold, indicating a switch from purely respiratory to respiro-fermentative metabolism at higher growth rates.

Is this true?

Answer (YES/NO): NO